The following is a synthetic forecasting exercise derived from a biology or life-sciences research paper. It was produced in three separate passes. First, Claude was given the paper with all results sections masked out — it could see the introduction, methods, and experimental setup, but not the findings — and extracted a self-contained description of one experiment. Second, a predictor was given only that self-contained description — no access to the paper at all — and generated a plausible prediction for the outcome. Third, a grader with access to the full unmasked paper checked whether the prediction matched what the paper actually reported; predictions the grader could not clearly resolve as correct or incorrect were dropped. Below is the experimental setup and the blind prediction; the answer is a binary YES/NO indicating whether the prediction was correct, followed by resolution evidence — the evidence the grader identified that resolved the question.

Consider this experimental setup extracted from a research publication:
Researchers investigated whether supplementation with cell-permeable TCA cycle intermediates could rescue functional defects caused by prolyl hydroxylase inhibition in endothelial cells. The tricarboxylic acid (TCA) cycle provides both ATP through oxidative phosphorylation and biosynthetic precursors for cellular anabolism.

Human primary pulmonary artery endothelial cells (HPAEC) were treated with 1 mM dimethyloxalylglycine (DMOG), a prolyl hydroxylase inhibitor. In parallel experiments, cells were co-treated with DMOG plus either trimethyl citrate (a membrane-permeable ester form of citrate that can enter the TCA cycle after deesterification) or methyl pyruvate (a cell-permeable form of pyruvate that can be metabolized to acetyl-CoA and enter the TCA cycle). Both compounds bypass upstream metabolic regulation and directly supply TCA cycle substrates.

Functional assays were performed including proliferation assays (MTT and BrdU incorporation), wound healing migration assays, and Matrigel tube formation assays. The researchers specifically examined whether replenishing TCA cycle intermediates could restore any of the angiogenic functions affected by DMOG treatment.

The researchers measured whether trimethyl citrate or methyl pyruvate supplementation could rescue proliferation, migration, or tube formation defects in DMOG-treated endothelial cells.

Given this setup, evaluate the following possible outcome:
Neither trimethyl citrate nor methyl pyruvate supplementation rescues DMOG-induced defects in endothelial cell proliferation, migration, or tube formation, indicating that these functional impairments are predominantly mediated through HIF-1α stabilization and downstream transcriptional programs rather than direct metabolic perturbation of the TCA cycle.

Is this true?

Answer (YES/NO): NO